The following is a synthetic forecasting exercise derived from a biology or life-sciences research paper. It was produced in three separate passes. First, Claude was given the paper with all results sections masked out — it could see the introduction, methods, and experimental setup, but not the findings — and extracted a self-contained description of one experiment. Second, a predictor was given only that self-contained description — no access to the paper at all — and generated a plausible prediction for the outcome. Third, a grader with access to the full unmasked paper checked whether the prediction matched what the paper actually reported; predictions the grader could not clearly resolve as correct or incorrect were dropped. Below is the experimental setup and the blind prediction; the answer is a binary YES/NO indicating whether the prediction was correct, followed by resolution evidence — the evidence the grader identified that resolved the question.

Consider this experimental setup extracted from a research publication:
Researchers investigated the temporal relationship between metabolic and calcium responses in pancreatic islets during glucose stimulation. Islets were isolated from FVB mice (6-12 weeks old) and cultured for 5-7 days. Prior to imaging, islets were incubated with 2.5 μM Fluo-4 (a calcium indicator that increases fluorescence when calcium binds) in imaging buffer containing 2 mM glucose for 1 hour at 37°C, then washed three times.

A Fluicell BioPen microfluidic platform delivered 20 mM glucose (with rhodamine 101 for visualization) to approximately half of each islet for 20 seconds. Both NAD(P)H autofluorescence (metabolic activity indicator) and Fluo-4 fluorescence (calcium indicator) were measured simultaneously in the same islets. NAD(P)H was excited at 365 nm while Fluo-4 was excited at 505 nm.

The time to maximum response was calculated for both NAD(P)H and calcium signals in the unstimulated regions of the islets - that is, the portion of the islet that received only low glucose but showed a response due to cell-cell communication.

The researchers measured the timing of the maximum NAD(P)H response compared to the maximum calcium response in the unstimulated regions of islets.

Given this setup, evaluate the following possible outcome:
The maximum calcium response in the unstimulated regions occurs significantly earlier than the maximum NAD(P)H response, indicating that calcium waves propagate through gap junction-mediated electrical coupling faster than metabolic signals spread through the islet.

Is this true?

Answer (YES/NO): NO